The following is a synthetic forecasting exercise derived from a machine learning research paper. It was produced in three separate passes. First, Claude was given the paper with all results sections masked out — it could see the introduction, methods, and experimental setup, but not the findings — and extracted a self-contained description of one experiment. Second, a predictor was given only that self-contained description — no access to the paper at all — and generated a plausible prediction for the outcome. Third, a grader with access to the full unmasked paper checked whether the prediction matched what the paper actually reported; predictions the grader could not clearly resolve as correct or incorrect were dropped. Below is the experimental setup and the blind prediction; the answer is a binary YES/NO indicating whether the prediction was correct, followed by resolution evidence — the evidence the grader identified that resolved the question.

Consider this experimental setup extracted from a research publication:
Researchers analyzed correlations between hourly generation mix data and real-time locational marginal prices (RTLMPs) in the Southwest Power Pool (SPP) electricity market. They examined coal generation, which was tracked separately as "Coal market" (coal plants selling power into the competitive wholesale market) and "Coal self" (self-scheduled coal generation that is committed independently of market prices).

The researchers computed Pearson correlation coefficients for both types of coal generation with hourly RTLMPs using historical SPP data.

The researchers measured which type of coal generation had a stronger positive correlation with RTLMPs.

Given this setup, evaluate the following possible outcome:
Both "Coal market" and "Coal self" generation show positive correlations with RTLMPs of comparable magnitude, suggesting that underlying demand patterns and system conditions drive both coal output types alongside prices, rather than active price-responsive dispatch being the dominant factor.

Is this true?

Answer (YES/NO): YES